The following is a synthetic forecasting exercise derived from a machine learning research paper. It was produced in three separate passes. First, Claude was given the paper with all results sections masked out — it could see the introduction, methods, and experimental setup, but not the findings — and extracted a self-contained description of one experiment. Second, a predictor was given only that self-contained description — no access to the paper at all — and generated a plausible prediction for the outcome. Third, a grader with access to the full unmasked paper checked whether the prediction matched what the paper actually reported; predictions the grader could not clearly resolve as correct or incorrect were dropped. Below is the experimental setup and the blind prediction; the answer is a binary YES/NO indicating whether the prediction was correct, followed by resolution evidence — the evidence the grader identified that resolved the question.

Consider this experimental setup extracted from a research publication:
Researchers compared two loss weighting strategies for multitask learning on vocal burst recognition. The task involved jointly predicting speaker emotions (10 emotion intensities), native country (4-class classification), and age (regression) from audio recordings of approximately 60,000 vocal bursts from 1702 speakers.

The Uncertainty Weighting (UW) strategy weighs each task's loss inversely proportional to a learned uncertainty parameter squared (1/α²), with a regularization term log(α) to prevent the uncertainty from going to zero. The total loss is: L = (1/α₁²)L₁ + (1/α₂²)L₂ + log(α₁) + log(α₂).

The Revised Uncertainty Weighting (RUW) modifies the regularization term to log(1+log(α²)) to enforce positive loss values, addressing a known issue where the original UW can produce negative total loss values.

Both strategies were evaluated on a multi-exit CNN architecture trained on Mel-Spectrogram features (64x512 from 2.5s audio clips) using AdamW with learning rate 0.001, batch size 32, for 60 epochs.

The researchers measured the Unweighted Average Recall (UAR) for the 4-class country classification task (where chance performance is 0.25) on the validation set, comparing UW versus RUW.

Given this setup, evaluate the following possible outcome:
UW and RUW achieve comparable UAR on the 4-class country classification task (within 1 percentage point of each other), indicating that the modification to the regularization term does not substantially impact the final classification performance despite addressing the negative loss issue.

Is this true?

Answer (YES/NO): NO